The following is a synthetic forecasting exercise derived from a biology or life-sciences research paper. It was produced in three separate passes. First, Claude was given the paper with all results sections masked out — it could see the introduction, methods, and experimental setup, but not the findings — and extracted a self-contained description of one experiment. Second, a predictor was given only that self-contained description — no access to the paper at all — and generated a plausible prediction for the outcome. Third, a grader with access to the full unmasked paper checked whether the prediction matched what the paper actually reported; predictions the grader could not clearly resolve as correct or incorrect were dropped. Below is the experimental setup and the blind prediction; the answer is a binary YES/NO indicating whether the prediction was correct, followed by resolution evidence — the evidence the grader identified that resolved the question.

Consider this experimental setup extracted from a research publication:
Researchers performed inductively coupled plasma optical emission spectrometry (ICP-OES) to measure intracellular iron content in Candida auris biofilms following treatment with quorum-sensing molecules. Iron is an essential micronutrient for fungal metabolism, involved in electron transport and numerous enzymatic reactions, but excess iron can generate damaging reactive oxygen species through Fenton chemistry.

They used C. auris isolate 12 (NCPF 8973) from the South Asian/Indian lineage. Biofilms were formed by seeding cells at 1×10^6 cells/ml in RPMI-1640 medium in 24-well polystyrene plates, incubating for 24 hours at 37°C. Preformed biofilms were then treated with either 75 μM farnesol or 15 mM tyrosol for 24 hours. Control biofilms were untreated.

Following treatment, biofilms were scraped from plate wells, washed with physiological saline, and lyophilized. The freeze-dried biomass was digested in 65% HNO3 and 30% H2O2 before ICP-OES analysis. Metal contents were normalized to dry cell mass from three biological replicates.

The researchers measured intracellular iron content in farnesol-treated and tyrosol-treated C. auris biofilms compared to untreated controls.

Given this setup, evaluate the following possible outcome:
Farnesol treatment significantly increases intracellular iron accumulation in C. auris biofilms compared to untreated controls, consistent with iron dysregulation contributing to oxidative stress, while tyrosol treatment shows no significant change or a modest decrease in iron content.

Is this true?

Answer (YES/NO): NO